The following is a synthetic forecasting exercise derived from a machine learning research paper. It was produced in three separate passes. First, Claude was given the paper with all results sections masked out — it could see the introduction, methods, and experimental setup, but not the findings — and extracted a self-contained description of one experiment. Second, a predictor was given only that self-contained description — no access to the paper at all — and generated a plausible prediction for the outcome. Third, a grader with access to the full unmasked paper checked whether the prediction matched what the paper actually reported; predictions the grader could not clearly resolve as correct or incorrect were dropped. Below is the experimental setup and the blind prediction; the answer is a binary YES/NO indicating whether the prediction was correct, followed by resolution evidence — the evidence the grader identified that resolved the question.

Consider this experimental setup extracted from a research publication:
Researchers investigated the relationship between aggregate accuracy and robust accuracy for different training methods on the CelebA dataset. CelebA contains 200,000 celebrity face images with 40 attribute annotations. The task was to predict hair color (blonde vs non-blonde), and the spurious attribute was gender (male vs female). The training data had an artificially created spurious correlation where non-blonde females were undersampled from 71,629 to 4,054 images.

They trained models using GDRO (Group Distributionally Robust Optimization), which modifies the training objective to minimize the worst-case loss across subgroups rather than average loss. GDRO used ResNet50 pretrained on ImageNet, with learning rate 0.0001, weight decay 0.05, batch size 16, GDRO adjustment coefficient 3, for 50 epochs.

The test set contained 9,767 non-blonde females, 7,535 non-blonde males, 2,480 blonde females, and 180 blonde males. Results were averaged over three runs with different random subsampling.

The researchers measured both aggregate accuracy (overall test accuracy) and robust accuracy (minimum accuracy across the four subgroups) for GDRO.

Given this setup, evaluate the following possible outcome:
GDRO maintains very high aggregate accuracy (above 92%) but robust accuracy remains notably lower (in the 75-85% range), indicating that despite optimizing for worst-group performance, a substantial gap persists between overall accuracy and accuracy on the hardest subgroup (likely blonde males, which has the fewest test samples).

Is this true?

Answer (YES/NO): NO